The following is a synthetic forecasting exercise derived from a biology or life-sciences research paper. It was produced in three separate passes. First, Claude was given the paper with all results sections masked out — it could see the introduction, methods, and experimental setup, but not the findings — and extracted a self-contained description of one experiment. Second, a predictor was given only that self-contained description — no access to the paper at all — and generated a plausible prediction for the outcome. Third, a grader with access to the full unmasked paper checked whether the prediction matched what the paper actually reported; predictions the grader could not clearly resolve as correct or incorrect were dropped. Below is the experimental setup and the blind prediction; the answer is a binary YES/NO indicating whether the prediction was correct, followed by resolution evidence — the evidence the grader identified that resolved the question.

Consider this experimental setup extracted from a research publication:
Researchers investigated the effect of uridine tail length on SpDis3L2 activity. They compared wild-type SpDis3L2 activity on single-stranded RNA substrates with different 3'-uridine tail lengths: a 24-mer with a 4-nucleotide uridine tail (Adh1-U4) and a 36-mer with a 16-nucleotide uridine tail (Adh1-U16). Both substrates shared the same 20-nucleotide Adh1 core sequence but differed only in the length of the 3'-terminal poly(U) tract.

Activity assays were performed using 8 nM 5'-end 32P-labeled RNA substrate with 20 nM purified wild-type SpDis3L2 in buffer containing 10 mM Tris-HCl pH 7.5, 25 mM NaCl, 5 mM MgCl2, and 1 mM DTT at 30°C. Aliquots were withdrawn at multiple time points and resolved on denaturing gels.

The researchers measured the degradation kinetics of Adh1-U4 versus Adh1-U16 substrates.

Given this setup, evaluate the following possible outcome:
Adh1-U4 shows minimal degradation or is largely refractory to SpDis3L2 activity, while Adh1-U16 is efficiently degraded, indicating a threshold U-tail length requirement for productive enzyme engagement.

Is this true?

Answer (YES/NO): NO